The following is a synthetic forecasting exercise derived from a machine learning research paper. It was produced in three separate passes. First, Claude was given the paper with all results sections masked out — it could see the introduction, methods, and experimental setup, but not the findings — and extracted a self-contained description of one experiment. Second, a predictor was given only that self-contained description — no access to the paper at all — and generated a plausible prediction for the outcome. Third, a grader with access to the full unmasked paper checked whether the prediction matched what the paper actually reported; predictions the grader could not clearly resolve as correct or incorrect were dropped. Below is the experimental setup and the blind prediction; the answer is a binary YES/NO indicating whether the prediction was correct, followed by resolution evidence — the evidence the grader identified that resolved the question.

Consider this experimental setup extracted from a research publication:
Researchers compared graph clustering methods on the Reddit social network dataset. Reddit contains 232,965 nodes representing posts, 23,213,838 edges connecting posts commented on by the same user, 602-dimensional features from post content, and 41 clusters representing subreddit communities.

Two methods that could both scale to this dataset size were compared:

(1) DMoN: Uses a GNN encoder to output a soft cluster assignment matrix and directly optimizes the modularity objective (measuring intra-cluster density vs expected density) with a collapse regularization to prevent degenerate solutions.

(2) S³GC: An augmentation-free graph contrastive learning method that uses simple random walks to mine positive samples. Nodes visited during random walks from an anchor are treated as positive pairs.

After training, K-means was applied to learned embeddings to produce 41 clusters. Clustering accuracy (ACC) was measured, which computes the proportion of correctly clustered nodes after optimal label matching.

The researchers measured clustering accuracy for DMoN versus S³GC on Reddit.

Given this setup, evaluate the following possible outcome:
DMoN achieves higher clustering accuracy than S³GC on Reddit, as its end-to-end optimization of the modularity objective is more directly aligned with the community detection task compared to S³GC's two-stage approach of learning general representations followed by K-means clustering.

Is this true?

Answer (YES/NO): NO